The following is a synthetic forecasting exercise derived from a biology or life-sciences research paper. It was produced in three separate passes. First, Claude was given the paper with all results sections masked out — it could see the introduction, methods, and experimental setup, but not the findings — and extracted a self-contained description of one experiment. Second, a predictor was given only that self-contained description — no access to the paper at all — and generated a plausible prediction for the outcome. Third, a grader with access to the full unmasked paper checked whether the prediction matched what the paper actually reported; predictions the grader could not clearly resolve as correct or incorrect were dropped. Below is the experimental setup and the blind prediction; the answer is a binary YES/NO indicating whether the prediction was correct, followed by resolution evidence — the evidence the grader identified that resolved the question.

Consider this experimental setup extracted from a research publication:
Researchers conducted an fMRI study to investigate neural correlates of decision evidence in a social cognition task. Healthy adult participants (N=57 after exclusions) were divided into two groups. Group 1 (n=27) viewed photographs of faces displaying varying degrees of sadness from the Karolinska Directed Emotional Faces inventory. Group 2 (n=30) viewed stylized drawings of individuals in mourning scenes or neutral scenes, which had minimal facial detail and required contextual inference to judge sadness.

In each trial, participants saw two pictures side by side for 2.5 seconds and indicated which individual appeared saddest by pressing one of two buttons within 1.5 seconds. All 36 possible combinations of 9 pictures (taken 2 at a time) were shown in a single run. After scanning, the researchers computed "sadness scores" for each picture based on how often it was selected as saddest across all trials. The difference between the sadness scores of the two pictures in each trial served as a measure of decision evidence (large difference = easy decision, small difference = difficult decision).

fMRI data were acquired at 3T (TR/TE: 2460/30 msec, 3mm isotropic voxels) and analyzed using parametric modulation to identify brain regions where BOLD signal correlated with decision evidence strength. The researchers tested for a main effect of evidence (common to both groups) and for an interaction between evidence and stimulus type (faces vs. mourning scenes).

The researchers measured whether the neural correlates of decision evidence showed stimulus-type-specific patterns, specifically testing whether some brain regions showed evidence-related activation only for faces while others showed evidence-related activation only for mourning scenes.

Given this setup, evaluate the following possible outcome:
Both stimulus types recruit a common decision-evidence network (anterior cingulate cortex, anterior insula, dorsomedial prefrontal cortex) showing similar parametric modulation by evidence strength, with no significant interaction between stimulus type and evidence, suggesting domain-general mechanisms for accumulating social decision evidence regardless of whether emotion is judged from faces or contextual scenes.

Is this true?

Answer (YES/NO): NO